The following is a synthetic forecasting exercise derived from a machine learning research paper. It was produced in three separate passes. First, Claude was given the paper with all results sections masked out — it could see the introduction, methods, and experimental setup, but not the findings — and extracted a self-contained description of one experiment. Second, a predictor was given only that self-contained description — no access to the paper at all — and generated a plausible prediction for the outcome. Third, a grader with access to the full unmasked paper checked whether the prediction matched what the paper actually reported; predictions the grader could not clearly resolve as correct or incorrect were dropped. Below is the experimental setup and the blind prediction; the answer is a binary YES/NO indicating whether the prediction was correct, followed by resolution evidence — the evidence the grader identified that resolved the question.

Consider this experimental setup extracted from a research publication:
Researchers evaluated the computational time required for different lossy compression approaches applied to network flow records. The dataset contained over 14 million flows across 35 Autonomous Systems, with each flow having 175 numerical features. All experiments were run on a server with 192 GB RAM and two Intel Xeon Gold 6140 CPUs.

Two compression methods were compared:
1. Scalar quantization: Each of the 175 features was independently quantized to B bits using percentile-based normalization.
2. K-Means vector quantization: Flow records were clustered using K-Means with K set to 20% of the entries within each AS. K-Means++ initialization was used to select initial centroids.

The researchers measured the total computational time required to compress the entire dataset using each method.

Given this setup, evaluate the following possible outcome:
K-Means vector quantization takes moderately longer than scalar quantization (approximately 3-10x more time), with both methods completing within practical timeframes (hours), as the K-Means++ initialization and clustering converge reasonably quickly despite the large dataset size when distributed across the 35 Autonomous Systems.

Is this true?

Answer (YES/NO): NO